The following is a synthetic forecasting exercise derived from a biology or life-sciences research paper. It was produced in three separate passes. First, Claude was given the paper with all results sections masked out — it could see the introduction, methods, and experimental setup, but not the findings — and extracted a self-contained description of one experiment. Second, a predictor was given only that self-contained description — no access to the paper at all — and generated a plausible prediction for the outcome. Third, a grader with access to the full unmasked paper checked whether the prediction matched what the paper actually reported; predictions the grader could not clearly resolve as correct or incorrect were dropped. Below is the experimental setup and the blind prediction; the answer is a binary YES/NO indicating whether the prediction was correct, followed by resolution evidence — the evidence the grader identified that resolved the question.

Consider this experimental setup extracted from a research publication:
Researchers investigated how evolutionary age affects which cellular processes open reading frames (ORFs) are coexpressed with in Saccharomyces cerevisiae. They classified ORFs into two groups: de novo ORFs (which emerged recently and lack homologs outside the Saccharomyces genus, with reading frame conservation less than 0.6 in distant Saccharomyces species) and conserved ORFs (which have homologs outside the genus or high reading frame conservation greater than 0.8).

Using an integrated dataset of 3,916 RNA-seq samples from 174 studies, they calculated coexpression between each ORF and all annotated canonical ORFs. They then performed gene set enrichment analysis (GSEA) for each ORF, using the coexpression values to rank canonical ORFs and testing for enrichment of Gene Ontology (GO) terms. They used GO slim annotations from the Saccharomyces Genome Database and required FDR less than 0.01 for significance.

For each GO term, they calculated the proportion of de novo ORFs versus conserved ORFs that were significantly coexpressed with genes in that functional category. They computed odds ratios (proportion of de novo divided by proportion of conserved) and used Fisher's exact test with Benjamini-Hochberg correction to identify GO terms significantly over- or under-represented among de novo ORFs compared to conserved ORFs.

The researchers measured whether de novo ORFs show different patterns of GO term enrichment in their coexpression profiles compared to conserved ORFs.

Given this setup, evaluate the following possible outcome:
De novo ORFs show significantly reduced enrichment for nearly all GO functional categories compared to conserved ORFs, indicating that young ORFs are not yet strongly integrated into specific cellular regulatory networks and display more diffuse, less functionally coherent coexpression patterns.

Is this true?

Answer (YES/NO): NO